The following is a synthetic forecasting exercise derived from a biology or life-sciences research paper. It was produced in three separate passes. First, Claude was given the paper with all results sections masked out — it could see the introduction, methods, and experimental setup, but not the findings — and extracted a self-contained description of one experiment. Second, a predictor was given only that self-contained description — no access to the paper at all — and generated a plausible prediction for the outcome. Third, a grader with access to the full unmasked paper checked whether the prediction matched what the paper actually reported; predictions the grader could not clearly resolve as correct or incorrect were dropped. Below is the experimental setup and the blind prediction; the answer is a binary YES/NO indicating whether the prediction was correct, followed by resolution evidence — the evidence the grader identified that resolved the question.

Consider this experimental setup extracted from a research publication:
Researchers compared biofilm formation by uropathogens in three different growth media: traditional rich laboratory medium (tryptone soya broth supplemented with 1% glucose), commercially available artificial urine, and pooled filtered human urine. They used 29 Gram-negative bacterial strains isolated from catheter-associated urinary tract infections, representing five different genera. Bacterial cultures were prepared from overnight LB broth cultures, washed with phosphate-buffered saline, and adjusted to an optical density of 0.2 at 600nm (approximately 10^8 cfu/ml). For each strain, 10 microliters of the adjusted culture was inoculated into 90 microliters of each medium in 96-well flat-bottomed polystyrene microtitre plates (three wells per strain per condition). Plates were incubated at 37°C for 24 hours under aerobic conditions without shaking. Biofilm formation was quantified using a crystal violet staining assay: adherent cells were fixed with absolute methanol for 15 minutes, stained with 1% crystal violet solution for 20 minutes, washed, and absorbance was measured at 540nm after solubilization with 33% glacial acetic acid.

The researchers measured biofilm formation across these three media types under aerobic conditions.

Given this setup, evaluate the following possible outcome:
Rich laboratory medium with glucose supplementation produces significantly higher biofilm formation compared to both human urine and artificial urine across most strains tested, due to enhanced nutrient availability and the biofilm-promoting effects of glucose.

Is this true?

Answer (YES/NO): YES